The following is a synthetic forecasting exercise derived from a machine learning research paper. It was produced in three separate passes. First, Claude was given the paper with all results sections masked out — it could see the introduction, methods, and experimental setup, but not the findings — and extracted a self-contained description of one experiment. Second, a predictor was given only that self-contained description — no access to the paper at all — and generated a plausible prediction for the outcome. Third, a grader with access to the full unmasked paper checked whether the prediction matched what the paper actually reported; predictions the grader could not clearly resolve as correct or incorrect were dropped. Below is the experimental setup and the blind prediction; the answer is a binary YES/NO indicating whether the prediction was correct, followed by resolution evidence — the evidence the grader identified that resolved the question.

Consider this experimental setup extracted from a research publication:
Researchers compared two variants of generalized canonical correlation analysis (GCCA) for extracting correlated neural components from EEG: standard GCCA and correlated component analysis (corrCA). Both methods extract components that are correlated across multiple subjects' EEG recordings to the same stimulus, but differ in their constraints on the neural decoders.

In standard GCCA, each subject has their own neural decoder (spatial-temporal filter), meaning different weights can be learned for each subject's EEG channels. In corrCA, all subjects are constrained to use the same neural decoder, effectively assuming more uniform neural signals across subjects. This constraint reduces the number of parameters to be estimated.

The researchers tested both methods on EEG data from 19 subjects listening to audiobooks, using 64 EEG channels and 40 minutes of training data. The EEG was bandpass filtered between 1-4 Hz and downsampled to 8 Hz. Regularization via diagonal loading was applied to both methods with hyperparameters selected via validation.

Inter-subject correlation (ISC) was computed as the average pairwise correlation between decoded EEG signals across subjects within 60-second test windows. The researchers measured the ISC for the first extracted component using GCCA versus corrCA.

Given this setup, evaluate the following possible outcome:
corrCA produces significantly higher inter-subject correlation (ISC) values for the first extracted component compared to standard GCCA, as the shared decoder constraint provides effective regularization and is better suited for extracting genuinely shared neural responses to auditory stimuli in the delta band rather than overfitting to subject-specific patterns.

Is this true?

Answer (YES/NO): NO